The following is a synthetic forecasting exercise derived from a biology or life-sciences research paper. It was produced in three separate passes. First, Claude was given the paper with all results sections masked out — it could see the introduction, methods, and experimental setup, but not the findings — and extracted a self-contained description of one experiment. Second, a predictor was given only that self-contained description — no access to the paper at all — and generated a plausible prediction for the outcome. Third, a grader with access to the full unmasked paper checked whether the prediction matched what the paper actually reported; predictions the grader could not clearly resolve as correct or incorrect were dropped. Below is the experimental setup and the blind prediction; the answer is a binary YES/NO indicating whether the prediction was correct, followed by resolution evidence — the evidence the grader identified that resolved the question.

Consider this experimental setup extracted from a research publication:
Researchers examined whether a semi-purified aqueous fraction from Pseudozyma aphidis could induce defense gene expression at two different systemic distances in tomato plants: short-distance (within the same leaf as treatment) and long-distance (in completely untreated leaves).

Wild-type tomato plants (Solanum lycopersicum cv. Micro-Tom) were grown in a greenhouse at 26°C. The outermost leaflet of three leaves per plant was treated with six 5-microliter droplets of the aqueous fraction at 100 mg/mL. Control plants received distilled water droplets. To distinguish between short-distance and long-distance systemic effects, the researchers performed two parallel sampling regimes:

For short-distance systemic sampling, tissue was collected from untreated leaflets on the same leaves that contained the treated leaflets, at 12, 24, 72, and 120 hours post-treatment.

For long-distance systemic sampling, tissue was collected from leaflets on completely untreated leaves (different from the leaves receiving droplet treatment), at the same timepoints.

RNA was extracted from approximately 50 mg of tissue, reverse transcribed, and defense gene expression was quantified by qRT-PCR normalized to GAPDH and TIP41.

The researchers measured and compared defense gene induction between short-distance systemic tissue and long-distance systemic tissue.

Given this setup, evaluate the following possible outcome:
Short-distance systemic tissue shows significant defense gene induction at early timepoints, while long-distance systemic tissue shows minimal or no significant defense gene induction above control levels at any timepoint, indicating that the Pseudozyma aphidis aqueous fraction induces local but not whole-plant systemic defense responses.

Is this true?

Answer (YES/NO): NO